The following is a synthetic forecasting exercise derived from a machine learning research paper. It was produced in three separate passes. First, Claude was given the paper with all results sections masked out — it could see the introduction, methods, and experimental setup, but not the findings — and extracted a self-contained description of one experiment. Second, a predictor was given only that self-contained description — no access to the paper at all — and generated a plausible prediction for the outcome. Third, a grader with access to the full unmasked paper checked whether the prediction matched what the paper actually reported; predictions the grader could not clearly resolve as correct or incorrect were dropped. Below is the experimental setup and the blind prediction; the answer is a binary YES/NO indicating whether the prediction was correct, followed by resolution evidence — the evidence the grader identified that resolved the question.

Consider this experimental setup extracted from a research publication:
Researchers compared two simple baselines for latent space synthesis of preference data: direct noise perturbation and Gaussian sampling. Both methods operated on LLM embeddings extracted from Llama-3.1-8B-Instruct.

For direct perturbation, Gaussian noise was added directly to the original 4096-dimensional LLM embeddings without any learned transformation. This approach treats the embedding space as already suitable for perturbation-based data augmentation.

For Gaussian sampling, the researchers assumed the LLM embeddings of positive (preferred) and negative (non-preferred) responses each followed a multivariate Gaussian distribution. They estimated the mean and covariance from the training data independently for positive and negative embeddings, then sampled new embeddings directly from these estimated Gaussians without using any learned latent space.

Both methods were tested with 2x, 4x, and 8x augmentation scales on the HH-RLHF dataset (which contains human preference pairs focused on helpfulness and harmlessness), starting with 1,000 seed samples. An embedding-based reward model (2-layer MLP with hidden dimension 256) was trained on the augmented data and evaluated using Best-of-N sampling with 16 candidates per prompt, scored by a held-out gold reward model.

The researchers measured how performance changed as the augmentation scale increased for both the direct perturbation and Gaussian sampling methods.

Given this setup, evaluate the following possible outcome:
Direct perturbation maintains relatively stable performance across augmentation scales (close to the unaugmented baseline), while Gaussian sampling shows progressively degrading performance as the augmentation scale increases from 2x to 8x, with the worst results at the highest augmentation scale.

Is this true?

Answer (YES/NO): YES